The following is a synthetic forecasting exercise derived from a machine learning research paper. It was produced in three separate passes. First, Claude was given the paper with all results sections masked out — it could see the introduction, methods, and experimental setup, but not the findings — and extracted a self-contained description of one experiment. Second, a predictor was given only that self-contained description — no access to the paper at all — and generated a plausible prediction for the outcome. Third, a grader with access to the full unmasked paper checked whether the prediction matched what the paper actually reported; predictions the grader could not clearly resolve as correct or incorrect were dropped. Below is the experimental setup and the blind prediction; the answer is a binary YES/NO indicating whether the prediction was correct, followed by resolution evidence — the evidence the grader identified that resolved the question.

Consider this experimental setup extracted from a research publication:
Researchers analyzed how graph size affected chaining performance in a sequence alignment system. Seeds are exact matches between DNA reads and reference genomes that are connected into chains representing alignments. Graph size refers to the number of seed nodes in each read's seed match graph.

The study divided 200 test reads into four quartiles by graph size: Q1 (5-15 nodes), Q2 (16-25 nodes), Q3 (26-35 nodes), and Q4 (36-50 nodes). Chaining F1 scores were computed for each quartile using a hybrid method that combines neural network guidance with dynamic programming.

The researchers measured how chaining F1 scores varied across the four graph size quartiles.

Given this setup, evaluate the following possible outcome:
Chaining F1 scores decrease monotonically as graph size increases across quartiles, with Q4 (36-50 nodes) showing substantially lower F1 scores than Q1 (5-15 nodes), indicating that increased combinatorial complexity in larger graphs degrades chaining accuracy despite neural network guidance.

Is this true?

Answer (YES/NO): NO